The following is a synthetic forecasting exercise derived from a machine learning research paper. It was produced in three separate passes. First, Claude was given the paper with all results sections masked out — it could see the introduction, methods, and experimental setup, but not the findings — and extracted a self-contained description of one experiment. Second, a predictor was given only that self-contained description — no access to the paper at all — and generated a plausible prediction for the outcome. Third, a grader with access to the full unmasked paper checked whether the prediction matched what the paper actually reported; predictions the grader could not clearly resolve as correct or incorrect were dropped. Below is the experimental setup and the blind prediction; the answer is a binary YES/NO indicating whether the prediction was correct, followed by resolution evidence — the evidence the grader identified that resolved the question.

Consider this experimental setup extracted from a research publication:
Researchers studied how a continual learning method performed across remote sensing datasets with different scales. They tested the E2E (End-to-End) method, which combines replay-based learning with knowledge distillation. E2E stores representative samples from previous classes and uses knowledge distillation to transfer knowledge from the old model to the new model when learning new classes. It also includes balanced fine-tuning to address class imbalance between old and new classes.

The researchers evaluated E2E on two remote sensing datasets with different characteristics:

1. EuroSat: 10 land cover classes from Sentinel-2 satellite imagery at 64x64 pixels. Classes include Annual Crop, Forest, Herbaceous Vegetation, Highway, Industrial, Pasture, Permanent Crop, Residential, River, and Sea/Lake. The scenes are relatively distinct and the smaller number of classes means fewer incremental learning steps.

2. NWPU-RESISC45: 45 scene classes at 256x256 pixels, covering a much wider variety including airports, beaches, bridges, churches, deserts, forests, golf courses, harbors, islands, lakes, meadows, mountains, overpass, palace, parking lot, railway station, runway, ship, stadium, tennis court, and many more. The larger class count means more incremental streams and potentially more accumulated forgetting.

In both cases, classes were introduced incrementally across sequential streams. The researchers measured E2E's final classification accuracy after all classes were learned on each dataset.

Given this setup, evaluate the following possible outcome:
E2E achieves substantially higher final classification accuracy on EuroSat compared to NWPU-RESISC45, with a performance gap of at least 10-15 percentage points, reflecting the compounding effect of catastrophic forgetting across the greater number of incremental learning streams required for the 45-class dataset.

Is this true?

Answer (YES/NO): YES